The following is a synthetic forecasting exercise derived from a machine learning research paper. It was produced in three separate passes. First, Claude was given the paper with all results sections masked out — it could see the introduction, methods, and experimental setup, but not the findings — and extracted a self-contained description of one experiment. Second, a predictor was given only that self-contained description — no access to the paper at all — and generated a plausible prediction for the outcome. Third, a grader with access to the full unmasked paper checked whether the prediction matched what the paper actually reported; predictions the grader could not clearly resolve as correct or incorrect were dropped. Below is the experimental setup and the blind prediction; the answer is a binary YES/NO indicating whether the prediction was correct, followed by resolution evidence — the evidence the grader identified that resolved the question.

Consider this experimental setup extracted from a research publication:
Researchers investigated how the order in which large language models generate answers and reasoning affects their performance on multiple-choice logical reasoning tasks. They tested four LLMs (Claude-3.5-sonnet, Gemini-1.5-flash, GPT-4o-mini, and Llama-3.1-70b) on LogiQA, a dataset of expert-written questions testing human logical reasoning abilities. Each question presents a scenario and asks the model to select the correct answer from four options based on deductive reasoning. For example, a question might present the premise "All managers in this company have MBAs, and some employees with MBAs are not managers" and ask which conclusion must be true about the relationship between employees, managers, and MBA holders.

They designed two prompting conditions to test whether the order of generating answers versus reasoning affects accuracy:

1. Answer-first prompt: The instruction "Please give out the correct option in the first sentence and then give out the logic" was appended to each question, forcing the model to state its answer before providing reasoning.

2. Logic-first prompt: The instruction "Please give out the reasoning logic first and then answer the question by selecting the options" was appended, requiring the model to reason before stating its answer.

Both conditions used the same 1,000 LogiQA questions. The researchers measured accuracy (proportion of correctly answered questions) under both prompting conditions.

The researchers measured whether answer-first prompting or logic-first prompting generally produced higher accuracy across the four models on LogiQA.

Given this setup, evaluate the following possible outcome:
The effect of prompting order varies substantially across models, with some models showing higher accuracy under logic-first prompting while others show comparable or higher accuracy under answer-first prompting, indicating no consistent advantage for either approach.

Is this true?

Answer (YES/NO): YES